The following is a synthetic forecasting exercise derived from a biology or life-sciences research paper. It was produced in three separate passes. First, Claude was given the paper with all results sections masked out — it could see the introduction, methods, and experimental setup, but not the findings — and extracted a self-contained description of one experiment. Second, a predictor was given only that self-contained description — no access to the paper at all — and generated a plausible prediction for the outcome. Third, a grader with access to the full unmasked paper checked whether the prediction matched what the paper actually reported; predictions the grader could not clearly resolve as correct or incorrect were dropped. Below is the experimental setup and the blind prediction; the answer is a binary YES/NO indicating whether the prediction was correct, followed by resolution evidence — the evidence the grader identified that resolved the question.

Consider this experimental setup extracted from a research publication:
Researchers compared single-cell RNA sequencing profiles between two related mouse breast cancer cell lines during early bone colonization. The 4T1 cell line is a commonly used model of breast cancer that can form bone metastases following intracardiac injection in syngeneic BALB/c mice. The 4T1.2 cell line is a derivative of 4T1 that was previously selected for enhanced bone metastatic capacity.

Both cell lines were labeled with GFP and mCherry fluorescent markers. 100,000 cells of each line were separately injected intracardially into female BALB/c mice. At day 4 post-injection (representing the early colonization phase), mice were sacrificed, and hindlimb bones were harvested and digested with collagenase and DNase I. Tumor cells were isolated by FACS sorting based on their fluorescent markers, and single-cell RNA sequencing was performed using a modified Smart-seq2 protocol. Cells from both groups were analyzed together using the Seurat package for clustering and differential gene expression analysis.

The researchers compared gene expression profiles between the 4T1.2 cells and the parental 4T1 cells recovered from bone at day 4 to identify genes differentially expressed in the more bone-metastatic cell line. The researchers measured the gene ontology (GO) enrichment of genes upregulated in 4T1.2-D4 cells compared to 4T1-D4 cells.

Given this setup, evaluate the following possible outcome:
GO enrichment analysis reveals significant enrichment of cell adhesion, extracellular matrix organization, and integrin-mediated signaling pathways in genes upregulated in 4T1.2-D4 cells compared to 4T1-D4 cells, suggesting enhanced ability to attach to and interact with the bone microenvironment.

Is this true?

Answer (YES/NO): NO